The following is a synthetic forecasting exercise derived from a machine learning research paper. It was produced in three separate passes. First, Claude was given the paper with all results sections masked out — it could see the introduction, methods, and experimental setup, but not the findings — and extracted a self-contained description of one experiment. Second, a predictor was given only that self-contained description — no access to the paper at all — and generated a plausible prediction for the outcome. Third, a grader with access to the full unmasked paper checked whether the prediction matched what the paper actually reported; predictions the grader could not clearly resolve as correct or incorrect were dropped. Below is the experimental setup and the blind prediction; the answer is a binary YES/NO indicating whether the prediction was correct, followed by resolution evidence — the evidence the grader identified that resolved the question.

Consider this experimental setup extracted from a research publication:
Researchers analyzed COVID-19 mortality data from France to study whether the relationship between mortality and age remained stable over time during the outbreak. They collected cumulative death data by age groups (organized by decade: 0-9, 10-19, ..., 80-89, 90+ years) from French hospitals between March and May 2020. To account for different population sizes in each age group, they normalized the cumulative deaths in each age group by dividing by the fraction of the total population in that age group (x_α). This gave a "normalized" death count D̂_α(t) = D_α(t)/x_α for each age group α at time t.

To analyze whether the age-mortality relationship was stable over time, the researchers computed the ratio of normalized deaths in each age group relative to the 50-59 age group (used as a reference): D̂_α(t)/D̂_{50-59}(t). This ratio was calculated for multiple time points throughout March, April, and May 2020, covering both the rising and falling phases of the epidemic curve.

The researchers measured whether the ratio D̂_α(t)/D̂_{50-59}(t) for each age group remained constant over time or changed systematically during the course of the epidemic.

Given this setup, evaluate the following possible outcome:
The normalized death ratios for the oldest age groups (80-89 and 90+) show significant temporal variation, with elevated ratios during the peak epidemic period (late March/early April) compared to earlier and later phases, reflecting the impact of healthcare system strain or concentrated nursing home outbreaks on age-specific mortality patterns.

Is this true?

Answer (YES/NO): NO